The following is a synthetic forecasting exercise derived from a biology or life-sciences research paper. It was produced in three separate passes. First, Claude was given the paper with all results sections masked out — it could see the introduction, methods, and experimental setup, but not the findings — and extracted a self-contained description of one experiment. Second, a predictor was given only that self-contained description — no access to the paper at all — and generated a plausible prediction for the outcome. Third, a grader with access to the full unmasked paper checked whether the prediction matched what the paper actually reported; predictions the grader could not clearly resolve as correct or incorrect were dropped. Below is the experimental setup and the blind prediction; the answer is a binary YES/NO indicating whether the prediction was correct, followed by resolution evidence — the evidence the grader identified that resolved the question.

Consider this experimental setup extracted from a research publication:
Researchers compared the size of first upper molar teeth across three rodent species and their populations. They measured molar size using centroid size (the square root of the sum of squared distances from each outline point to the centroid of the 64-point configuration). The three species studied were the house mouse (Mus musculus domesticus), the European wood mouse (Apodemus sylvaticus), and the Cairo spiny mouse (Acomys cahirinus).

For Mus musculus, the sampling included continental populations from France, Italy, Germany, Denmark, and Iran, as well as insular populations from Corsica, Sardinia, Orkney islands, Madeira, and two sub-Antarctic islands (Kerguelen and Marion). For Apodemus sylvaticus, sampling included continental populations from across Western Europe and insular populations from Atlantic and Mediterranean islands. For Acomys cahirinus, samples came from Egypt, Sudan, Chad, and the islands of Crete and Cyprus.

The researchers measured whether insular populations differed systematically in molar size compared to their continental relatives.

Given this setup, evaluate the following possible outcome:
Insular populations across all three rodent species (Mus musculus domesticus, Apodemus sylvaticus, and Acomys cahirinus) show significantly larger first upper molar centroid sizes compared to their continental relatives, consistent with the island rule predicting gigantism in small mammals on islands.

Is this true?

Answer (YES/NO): NO